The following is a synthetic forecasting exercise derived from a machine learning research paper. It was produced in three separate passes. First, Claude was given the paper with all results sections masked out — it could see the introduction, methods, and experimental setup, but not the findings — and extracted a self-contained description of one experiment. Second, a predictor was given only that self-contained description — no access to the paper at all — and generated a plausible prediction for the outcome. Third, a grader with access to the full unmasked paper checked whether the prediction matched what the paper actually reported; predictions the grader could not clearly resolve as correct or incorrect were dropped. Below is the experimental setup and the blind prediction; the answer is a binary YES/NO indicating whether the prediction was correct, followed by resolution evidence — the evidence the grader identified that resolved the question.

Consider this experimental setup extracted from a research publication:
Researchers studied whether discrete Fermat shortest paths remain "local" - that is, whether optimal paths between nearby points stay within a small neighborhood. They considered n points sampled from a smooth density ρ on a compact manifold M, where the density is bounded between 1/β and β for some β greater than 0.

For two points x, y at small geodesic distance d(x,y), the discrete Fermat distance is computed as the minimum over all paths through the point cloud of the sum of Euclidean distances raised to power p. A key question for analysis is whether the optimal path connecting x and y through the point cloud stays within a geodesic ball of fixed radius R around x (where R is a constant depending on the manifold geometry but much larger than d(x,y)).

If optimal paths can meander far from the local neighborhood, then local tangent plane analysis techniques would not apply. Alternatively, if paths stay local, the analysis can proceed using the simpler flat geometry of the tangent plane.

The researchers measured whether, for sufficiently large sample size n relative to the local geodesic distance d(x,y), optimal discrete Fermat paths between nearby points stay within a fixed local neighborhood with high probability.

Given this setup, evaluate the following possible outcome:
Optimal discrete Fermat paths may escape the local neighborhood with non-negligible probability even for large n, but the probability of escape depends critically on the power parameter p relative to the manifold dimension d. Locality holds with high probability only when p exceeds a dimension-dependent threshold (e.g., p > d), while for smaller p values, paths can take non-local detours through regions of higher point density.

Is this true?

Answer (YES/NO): NO